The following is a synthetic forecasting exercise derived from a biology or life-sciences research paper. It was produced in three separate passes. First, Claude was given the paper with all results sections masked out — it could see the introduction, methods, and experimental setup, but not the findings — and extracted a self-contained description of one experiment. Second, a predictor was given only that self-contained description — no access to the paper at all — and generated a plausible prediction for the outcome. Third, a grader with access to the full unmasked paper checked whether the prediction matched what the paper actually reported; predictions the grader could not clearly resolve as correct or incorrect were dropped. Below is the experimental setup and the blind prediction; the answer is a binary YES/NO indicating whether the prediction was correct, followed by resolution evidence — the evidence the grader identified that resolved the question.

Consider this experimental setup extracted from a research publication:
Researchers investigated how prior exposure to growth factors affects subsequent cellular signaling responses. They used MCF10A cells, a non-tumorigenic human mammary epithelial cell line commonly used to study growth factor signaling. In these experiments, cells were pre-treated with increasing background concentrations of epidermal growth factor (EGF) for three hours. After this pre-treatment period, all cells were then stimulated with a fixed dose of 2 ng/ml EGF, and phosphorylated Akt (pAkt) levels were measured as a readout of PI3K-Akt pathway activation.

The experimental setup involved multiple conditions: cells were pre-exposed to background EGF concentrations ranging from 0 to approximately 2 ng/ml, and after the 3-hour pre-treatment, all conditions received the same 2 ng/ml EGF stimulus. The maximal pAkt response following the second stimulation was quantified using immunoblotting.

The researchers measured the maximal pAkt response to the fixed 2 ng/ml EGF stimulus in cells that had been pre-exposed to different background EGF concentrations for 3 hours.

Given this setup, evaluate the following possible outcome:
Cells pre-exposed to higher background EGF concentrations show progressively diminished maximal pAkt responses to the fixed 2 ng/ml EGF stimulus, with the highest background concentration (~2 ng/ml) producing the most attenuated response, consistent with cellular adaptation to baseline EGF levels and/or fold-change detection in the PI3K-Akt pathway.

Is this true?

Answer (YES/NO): YES